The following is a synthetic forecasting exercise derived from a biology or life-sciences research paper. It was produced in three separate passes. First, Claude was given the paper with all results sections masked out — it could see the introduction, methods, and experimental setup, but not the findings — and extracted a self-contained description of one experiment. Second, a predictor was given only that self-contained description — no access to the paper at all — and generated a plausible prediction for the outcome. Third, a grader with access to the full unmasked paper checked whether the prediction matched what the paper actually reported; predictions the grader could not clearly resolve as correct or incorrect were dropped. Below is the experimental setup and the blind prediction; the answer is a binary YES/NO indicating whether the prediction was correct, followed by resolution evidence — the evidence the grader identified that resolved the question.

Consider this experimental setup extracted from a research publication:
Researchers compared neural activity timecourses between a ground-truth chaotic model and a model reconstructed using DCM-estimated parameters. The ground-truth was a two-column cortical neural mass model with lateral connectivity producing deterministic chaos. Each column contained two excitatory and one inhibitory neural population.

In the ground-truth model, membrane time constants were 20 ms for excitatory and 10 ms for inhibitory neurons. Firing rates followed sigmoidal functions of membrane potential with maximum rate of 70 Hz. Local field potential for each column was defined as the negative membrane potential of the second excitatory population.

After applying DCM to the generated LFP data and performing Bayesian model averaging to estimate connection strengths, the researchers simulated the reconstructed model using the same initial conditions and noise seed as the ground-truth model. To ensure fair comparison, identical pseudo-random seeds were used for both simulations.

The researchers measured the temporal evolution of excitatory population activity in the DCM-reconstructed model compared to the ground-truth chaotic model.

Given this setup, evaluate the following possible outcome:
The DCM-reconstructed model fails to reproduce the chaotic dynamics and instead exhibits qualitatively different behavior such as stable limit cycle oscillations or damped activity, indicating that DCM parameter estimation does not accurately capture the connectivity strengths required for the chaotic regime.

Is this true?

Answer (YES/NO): YES